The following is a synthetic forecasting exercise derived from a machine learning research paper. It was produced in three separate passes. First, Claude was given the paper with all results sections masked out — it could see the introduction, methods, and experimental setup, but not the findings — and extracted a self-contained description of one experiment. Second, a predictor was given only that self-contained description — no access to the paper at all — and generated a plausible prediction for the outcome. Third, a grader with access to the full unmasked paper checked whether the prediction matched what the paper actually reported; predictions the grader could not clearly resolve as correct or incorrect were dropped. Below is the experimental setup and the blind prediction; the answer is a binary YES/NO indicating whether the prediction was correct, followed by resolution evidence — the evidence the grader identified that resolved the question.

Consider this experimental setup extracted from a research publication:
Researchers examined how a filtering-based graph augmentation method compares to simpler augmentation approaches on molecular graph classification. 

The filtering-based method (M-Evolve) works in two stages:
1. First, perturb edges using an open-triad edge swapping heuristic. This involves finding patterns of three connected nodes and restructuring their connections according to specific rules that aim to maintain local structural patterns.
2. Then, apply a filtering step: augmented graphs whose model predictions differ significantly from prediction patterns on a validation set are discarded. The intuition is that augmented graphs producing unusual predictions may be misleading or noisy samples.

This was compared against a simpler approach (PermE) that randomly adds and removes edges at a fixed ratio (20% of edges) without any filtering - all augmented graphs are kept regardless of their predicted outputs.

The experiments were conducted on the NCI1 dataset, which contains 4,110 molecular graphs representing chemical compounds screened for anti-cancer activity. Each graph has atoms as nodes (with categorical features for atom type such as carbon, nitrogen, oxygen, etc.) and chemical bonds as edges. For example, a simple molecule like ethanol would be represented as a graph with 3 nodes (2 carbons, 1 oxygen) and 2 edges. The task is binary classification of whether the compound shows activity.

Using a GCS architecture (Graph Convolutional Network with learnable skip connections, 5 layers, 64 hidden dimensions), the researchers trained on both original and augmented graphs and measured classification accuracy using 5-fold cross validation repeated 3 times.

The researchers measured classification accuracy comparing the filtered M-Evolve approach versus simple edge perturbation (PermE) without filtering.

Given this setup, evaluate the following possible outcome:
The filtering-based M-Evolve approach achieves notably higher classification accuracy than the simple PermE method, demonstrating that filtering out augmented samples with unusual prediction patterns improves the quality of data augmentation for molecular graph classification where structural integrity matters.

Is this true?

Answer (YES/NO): NO